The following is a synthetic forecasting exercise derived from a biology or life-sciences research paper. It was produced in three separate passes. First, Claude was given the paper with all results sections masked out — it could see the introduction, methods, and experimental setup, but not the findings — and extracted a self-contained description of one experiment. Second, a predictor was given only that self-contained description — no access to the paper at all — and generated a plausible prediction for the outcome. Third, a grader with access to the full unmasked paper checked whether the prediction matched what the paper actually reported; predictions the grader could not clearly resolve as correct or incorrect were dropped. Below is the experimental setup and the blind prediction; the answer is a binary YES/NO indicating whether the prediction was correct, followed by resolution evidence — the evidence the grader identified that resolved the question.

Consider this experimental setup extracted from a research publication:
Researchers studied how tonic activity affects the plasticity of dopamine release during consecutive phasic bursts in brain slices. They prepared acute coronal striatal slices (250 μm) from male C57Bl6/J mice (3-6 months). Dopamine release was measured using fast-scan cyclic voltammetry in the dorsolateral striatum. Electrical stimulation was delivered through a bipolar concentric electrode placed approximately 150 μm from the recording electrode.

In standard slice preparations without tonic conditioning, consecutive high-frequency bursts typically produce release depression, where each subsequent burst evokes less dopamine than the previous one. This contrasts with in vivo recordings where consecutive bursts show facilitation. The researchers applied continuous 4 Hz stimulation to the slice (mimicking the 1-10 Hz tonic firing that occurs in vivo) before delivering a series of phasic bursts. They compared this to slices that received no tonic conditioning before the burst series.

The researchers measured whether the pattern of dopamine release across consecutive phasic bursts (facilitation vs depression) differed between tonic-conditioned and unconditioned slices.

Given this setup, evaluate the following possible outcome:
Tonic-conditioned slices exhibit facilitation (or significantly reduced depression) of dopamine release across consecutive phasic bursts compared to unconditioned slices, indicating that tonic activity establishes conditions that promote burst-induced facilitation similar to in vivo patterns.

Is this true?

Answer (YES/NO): YES